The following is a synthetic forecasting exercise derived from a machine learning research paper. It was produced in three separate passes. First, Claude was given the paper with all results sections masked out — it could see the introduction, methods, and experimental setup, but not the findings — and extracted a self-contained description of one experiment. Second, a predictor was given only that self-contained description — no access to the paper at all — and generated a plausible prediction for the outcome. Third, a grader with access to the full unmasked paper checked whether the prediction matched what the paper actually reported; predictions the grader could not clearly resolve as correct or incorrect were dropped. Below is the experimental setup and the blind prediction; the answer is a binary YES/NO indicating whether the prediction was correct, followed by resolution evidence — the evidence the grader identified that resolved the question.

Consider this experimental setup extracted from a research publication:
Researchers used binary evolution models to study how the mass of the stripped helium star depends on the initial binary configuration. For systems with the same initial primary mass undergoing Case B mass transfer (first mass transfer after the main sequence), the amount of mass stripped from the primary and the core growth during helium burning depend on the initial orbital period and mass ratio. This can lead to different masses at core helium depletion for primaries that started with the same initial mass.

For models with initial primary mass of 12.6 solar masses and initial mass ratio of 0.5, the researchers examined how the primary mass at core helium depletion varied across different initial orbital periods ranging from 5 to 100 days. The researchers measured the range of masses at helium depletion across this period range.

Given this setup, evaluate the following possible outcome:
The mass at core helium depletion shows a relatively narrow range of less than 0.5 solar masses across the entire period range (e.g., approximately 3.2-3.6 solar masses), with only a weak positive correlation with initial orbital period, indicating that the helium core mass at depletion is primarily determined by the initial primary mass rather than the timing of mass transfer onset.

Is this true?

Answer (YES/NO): NO